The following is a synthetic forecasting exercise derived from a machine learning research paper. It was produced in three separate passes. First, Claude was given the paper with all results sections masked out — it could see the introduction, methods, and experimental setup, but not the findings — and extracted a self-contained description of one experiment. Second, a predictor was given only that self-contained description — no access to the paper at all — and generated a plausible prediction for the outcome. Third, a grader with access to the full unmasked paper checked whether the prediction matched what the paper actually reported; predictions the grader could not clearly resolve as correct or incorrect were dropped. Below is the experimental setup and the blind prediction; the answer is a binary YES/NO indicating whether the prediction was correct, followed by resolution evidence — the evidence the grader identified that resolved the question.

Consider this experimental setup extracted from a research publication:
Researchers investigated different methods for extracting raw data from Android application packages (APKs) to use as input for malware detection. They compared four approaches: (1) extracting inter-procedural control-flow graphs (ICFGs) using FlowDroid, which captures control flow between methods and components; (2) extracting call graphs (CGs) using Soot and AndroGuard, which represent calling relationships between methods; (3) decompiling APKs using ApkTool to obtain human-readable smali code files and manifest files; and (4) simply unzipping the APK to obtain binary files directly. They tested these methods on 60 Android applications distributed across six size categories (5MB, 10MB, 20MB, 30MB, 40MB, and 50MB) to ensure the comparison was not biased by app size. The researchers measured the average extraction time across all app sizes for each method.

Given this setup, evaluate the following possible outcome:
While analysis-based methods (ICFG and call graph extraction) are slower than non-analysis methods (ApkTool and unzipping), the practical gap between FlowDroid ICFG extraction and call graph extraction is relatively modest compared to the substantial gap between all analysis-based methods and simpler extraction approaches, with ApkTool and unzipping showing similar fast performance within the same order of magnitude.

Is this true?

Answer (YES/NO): NO